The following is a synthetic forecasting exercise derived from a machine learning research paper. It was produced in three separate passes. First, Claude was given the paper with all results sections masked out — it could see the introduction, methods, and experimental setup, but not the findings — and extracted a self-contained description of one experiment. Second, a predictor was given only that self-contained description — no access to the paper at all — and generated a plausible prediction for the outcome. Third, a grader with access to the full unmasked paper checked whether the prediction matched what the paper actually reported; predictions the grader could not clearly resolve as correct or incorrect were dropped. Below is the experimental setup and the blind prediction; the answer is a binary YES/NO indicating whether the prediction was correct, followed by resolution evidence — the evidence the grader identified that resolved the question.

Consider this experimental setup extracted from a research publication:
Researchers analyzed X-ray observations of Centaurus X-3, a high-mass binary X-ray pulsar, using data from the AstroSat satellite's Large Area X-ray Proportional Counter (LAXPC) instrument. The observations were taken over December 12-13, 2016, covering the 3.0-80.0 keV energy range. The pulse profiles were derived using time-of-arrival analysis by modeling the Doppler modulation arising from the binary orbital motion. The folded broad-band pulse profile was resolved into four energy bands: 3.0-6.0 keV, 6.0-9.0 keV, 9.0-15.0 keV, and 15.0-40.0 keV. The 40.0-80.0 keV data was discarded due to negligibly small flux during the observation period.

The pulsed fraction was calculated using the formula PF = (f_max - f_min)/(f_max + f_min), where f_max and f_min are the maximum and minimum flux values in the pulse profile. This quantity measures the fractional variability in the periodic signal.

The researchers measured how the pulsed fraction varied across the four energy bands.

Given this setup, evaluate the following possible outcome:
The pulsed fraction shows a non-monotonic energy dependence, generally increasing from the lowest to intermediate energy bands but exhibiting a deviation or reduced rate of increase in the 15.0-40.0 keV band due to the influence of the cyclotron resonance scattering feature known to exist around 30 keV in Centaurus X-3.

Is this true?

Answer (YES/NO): YES